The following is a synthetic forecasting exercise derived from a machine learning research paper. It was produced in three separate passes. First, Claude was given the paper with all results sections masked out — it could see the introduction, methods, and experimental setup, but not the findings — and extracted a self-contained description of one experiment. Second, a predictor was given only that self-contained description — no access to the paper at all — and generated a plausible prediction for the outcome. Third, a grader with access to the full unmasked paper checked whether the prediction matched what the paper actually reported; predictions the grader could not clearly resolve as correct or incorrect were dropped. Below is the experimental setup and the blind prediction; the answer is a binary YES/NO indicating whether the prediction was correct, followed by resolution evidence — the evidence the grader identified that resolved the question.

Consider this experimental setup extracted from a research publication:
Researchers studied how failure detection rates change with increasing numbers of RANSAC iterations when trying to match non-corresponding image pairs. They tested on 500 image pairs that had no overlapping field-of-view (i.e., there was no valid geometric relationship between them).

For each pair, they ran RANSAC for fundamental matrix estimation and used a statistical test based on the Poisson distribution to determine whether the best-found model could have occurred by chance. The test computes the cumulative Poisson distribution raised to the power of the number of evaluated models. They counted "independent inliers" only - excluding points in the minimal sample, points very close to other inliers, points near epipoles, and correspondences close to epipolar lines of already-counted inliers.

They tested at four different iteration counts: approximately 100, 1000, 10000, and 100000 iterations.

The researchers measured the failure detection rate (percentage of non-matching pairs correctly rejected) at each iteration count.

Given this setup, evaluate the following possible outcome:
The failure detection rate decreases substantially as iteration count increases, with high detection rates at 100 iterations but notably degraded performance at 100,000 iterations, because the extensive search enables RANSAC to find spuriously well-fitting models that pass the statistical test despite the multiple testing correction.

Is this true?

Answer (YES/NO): NO